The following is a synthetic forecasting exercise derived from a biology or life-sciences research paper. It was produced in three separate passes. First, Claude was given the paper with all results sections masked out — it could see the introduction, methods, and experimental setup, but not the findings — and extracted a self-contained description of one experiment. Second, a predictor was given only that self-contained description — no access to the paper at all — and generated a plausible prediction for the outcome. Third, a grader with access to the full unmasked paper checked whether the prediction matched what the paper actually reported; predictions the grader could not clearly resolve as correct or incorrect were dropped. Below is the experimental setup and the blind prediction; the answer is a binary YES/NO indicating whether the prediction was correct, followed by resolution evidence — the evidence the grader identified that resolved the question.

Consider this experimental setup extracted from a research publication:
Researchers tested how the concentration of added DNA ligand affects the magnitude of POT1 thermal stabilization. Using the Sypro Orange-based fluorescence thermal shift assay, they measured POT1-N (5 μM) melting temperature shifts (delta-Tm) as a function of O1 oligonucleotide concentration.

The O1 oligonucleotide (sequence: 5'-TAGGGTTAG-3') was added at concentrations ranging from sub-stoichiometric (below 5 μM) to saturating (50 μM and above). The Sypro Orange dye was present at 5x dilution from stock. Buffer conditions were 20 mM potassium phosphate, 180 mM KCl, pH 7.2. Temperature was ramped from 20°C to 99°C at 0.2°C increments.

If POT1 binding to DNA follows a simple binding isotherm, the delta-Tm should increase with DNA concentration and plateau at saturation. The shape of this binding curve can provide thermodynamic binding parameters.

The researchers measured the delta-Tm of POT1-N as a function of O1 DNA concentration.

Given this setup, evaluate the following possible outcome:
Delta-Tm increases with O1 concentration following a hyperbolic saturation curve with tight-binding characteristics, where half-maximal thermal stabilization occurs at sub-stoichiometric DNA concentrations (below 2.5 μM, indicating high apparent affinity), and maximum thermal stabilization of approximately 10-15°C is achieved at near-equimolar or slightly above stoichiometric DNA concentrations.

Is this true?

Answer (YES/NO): NO